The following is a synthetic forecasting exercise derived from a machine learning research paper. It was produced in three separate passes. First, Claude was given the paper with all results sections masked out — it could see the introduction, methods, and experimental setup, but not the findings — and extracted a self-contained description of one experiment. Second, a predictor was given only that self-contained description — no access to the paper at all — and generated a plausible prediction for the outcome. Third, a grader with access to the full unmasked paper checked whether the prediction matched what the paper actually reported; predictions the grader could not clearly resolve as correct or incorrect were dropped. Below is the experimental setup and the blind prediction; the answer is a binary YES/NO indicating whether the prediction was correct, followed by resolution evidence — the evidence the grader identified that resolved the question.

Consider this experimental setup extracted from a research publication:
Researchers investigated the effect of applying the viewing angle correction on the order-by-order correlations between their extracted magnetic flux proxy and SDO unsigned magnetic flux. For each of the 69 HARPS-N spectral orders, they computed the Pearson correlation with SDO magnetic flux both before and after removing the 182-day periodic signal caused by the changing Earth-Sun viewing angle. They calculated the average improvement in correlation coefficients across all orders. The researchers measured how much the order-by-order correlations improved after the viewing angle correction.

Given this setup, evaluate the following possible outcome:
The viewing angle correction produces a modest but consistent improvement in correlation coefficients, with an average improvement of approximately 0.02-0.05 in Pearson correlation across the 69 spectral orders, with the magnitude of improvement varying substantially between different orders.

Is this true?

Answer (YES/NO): NO